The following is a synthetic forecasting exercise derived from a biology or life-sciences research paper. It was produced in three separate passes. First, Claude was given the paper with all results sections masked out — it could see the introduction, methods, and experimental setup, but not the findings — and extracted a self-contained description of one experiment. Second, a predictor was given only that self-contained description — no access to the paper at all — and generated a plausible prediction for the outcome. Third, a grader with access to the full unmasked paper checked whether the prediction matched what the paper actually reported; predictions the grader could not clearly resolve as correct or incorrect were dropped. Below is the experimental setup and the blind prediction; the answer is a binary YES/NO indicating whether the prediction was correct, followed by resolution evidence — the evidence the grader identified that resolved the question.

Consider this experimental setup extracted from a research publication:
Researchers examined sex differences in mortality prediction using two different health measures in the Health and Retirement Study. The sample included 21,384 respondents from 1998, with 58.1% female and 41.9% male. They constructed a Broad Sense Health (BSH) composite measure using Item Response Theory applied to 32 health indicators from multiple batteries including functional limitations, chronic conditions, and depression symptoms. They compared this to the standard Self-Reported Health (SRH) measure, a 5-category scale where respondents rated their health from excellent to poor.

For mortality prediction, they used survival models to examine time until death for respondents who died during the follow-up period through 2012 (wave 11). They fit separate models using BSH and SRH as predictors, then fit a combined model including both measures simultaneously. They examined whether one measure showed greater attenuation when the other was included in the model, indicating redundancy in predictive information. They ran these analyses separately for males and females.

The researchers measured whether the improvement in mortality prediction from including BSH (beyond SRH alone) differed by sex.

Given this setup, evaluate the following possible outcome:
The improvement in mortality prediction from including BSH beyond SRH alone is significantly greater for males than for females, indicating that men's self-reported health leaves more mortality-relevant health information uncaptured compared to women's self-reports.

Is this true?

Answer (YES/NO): NO